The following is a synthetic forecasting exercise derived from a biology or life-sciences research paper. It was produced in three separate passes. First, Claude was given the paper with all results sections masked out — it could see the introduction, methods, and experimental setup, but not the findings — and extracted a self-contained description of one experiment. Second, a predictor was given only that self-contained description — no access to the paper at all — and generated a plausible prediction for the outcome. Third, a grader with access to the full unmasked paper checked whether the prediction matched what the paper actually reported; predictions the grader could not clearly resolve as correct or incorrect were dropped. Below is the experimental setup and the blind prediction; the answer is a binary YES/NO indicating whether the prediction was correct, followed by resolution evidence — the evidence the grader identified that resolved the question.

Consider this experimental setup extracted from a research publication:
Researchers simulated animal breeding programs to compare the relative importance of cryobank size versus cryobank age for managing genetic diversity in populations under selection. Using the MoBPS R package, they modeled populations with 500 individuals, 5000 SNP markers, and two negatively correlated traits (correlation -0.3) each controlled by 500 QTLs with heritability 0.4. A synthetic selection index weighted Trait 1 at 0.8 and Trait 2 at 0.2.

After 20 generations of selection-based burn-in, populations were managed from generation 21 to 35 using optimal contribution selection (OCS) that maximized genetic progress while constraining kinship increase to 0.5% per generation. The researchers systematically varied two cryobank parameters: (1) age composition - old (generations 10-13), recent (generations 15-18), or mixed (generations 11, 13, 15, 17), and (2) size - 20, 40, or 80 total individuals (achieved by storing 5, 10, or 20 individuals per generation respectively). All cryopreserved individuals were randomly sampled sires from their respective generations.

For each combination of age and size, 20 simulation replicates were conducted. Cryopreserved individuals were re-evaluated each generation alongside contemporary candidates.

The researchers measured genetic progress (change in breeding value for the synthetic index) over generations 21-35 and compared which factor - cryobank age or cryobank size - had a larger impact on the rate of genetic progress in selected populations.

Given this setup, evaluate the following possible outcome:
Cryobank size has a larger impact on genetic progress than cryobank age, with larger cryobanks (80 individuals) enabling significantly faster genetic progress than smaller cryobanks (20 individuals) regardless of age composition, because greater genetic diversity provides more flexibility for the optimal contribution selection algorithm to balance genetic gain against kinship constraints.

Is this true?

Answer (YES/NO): NO